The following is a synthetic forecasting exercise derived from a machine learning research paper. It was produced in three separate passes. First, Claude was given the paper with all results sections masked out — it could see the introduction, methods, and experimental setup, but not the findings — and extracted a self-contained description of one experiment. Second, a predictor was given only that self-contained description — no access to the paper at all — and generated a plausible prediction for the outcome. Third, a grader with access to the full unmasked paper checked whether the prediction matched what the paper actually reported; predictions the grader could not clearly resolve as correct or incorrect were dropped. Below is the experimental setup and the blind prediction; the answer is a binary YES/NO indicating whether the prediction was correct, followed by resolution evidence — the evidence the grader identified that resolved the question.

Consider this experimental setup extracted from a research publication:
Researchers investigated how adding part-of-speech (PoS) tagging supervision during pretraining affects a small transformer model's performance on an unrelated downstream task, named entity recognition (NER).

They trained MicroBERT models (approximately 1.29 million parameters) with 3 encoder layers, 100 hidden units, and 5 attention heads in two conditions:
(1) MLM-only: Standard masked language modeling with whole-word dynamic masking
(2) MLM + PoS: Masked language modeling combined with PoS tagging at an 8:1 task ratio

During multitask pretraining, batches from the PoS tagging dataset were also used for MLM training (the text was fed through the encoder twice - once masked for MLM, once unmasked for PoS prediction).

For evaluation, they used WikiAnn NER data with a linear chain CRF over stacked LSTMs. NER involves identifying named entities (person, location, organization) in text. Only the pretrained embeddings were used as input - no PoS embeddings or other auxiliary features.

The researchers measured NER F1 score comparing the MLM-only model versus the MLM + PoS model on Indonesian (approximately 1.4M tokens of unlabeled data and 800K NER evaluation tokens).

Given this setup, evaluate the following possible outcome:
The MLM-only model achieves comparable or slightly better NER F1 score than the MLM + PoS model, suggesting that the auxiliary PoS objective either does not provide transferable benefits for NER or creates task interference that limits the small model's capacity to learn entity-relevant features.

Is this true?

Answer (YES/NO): NO